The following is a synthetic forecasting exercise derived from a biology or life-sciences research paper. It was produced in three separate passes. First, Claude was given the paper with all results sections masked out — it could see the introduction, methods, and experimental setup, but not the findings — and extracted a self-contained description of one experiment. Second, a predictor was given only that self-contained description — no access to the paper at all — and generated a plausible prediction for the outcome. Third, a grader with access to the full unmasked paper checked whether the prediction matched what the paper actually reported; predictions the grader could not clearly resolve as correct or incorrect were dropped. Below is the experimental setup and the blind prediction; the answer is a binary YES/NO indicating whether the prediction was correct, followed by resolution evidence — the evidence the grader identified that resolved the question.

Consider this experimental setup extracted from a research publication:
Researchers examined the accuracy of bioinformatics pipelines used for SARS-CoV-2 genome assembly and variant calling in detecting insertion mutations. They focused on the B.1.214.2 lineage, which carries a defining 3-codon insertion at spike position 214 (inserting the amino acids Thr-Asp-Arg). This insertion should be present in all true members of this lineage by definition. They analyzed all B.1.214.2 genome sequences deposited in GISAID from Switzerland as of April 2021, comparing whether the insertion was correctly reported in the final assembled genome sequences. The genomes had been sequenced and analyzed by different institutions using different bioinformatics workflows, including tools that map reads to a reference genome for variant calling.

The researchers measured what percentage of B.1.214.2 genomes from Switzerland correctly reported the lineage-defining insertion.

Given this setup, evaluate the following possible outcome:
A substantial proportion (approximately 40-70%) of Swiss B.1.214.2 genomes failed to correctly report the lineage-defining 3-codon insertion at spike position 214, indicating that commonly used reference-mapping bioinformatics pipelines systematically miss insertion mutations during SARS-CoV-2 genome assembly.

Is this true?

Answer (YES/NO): NO